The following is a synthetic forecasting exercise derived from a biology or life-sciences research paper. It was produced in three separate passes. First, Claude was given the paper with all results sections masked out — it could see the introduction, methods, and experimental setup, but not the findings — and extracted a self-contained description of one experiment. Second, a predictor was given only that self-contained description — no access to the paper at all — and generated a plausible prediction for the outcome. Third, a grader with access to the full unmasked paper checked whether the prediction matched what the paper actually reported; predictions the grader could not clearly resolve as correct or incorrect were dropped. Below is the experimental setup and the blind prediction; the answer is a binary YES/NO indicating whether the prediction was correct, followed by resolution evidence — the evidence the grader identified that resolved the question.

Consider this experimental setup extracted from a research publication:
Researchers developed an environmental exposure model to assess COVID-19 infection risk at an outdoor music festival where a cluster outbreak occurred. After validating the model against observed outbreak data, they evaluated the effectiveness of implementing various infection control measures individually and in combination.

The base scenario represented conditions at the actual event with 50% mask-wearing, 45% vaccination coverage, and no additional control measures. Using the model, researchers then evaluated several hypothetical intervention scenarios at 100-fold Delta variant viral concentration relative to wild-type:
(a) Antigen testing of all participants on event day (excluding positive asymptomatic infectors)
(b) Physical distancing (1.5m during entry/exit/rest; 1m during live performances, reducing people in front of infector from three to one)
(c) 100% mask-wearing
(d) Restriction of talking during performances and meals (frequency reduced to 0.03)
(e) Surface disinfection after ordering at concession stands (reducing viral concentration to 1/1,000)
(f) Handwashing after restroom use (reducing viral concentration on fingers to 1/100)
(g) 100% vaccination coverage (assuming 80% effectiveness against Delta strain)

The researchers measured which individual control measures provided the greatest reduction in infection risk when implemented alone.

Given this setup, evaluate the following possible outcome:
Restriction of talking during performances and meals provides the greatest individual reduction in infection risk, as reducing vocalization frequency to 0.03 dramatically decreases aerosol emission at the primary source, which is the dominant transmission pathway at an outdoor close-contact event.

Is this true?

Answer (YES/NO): NO